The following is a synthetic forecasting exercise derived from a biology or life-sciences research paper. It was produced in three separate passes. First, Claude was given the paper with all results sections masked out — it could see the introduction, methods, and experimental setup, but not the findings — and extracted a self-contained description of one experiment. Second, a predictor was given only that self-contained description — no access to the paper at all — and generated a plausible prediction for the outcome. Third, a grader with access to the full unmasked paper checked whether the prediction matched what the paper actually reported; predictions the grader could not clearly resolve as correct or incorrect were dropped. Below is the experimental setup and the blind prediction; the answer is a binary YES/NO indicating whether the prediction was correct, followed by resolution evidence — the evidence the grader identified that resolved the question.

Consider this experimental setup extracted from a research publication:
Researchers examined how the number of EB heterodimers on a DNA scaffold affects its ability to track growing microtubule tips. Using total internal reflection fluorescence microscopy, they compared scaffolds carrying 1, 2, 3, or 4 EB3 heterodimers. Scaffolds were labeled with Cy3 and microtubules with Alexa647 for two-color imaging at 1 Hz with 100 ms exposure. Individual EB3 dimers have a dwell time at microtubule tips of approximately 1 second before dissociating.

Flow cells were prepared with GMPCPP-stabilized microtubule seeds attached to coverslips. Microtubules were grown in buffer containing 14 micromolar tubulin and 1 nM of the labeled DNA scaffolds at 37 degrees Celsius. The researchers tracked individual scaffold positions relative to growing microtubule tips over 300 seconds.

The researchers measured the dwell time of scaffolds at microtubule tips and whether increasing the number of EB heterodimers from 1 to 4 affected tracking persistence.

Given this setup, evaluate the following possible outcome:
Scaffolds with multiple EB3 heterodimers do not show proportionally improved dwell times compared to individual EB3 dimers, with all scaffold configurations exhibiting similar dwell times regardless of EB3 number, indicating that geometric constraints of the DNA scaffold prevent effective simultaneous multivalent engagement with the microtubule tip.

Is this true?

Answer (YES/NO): NO